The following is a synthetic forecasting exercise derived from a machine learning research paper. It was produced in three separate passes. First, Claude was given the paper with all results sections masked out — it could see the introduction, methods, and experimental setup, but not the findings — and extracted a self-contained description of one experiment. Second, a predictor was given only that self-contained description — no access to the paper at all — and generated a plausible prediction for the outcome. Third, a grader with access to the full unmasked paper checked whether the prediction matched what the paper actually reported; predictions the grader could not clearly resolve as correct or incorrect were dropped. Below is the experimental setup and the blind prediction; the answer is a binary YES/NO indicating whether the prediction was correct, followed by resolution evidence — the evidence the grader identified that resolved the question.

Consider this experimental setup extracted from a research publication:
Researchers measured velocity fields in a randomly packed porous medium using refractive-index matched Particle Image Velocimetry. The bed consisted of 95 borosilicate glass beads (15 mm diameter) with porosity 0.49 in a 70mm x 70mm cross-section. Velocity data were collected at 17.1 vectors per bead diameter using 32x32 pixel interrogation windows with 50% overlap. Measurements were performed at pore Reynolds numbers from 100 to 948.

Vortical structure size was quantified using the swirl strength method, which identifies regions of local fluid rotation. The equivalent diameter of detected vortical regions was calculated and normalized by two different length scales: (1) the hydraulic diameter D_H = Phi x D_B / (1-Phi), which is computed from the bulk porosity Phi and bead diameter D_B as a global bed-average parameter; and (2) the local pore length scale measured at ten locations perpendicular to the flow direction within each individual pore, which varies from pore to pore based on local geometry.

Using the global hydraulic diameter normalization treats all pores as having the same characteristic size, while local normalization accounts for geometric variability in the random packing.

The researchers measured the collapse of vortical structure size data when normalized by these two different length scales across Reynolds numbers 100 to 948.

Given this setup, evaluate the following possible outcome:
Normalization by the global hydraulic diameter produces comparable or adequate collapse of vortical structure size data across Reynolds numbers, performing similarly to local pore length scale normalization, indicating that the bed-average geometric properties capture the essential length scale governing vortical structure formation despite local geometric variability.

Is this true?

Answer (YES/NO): YES